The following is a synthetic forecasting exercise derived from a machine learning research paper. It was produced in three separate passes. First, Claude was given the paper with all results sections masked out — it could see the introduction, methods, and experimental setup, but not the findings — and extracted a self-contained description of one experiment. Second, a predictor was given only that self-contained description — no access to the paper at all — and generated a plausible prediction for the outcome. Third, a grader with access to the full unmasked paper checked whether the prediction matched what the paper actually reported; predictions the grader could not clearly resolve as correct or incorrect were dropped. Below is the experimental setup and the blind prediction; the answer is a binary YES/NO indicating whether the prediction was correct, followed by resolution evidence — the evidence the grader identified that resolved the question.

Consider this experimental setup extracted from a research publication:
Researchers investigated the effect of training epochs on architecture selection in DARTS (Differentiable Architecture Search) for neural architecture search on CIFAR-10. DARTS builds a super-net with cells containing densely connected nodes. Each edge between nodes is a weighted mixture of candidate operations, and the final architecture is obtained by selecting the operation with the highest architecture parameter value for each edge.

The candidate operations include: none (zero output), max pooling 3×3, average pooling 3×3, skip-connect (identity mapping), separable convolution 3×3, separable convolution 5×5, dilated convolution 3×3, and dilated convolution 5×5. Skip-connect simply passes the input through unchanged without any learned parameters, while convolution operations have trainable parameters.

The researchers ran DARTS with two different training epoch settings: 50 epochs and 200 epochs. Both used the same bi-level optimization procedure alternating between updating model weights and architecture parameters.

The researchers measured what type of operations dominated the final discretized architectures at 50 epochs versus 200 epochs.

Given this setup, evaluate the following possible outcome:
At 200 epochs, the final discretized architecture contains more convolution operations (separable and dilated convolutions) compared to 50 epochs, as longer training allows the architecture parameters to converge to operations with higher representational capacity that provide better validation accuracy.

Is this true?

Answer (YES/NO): NO